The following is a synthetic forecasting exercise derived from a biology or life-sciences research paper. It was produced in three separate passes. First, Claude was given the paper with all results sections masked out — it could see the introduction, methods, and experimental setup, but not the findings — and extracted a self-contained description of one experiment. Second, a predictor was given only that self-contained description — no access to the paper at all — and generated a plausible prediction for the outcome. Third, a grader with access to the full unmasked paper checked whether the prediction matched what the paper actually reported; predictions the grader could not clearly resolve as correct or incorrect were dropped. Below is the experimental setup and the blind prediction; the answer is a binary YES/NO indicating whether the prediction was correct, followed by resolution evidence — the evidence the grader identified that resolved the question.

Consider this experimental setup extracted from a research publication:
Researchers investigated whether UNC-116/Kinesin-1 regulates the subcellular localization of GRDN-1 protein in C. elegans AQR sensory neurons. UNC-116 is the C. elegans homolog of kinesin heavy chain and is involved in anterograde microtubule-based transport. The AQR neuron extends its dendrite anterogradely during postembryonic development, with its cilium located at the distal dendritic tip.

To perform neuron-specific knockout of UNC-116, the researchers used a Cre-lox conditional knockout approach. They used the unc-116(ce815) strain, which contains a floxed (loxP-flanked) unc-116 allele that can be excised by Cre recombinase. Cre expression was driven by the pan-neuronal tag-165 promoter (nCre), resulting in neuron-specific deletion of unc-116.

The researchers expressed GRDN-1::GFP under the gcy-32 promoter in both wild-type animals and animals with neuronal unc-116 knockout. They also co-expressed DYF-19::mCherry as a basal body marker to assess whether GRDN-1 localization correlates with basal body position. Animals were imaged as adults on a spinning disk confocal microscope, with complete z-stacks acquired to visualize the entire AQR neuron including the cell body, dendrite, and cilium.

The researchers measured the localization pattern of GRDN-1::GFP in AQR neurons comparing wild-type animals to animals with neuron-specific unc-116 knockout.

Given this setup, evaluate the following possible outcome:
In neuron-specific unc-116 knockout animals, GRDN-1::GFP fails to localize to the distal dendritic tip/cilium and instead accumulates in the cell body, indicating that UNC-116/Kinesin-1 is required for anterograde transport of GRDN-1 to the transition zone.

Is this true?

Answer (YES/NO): NO